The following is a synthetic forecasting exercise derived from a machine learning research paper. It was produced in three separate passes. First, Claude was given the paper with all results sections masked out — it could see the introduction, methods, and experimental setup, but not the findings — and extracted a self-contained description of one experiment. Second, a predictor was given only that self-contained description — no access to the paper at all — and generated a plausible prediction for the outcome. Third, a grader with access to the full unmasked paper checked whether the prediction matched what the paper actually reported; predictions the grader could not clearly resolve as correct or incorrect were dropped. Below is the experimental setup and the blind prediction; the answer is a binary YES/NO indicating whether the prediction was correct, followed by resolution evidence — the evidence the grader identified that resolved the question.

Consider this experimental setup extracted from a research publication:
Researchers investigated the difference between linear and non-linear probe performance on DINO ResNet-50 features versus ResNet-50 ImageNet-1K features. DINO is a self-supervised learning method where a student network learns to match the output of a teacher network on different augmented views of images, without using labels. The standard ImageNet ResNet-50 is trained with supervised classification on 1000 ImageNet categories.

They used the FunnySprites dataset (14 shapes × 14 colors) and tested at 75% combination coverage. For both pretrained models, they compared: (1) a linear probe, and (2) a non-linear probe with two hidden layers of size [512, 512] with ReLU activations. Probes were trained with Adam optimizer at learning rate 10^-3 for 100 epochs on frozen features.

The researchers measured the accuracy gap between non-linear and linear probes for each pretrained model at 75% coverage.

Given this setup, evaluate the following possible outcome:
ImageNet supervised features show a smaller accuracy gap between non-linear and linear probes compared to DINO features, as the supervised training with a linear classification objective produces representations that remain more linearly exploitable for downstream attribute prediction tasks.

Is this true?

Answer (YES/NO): YES